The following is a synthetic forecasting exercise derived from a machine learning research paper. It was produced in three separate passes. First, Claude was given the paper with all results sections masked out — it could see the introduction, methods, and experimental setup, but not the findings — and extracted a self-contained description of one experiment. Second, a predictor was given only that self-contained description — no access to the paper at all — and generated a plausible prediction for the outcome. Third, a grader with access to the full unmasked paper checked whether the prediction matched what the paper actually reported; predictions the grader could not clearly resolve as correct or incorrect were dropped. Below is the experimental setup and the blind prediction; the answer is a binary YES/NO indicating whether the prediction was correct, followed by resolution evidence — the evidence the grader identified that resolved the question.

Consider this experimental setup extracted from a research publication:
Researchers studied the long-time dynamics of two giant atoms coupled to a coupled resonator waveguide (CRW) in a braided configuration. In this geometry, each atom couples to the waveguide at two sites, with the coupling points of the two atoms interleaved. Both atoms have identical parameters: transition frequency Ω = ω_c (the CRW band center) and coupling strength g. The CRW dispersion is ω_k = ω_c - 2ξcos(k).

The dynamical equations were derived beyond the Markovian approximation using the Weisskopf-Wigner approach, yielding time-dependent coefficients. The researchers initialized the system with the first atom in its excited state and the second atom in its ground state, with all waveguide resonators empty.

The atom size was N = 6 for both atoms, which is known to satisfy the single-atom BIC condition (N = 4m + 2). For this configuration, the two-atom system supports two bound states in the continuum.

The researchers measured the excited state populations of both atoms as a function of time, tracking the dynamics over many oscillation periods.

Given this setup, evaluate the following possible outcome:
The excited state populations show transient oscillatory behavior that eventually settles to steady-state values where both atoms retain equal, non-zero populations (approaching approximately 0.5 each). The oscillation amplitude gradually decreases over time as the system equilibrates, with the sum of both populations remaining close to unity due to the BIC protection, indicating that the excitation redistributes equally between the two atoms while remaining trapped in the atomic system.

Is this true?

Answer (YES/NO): NO